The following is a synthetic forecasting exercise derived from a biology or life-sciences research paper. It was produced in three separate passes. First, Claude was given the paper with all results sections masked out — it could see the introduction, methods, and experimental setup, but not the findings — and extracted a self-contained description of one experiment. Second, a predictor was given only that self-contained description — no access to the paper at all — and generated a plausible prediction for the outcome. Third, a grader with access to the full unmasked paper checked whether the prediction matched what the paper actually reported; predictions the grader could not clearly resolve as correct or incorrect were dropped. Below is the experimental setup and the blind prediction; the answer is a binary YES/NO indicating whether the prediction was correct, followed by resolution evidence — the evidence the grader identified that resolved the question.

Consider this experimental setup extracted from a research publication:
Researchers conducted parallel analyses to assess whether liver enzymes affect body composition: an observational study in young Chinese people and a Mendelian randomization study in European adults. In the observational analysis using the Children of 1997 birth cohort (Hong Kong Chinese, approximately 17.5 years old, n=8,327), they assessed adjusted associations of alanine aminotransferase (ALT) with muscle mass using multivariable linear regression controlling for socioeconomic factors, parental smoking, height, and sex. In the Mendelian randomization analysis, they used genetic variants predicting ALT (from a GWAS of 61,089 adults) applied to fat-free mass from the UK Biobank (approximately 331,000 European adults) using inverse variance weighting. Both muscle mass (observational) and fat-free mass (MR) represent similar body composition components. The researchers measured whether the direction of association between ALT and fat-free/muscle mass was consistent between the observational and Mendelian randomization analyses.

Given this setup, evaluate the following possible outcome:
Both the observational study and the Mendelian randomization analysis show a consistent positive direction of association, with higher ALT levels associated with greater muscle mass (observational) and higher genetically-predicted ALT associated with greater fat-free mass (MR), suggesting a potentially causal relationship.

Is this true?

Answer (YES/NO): NO